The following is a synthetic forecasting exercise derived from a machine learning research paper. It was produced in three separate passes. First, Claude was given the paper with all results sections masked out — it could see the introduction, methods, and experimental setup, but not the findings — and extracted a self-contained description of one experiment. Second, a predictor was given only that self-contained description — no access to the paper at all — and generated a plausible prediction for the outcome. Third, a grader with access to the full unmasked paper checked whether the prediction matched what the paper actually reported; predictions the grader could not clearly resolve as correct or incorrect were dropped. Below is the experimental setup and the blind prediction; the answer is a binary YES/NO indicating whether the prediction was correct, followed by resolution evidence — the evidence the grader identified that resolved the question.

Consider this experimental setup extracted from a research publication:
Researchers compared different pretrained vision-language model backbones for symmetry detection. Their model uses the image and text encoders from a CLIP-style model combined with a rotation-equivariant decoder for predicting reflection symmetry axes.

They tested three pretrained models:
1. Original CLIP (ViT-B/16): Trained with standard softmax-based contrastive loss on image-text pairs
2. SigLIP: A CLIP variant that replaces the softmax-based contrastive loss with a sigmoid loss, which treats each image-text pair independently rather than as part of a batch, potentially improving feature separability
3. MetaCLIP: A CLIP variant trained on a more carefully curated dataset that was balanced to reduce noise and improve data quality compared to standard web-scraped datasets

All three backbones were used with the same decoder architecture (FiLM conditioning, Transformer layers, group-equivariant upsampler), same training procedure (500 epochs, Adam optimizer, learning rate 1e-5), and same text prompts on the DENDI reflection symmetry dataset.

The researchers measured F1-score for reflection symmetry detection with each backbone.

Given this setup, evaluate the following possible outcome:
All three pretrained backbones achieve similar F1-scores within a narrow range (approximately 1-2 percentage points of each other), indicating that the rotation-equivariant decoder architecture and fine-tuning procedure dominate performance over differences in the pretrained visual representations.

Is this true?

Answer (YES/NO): YES